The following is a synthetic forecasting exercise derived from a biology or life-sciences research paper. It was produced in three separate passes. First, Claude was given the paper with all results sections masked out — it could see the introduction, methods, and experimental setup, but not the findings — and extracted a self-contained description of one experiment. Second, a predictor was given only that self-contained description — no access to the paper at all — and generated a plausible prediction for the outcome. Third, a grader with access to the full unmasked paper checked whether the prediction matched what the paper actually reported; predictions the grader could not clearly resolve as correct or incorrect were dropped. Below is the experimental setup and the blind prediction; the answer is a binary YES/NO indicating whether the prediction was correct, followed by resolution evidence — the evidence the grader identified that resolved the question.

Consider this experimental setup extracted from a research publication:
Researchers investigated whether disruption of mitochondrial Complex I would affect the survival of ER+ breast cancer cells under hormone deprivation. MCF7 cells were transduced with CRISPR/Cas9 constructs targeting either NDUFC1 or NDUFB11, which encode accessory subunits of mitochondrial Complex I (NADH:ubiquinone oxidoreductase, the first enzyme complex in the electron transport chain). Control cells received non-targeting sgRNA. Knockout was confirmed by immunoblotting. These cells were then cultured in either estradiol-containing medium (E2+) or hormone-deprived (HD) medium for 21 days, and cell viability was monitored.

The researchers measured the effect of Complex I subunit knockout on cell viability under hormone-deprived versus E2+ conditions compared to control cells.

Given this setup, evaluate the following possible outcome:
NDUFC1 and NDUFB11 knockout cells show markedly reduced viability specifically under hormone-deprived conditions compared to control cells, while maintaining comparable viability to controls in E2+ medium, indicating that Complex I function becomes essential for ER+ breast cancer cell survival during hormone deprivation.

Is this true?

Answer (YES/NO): YES